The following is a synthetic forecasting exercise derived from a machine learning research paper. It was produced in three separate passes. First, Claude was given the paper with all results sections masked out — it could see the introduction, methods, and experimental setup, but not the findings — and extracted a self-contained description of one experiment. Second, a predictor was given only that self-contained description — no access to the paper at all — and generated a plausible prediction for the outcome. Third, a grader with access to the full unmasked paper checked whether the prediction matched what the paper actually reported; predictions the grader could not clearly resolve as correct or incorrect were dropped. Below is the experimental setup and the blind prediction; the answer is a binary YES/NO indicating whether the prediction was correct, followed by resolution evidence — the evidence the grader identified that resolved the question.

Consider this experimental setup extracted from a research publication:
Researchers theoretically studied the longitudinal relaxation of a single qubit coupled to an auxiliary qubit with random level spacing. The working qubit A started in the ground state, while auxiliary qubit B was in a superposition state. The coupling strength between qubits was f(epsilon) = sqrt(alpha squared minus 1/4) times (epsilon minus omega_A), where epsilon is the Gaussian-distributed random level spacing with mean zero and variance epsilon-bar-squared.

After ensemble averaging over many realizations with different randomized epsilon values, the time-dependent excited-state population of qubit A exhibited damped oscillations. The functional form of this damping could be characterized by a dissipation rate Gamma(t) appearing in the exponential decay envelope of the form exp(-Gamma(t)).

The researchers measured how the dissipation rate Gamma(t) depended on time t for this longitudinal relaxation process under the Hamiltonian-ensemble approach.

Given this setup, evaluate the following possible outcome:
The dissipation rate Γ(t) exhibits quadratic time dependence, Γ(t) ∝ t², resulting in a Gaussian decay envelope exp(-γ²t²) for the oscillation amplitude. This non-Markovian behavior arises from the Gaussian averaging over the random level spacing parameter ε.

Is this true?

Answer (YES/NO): NO